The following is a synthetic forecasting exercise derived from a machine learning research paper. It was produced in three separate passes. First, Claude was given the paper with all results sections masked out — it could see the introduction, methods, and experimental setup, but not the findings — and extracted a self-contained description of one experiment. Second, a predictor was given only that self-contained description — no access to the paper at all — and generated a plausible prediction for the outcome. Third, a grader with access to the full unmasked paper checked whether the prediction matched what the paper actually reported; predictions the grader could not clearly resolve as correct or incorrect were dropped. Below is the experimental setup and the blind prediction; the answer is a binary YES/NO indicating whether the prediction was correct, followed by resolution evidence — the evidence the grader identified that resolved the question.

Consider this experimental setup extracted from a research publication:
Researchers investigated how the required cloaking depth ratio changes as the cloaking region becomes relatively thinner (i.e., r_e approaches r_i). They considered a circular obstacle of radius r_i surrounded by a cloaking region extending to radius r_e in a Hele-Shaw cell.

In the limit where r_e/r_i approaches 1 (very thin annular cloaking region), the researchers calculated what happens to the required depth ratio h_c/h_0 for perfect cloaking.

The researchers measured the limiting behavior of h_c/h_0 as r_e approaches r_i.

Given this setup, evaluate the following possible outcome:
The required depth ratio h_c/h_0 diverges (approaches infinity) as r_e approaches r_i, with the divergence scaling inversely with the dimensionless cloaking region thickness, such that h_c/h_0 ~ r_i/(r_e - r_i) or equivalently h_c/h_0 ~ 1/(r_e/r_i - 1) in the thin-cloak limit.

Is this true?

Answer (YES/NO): NO